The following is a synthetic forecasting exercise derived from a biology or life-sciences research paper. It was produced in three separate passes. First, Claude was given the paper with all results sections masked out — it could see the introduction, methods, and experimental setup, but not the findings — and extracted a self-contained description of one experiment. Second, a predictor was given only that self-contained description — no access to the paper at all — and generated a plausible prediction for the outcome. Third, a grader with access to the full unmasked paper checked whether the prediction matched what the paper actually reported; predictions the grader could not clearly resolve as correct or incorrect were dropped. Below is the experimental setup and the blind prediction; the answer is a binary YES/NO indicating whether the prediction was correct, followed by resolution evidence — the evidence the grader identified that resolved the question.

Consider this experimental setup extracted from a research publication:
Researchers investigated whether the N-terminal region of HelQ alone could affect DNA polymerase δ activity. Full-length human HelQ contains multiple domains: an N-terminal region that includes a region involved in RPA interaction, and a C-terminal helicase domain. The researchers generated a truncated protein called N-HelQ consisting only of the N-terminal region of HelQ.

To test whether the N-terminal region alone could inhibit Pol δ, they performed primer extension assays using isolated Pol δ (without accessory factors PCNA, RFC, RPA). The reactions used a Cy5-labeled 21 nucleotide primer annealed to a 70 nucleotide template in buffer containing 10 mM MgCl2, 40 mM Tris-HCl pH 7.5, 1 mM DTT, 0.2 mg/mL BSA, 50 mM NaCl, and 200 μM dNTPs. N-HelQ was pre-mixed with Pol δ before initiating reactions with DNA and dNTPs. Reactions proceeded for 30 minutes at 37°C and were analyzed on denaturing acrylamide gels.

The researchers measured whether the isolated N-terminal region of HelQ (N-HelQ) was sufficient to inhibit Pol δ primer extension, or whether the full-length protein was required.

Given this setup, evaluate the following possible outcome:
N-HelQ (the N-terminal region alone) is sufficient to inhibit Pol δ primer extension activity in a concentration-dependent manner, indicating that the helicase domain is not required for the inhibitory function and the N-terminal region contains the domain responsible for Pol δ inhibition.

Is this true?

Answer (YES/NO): YES